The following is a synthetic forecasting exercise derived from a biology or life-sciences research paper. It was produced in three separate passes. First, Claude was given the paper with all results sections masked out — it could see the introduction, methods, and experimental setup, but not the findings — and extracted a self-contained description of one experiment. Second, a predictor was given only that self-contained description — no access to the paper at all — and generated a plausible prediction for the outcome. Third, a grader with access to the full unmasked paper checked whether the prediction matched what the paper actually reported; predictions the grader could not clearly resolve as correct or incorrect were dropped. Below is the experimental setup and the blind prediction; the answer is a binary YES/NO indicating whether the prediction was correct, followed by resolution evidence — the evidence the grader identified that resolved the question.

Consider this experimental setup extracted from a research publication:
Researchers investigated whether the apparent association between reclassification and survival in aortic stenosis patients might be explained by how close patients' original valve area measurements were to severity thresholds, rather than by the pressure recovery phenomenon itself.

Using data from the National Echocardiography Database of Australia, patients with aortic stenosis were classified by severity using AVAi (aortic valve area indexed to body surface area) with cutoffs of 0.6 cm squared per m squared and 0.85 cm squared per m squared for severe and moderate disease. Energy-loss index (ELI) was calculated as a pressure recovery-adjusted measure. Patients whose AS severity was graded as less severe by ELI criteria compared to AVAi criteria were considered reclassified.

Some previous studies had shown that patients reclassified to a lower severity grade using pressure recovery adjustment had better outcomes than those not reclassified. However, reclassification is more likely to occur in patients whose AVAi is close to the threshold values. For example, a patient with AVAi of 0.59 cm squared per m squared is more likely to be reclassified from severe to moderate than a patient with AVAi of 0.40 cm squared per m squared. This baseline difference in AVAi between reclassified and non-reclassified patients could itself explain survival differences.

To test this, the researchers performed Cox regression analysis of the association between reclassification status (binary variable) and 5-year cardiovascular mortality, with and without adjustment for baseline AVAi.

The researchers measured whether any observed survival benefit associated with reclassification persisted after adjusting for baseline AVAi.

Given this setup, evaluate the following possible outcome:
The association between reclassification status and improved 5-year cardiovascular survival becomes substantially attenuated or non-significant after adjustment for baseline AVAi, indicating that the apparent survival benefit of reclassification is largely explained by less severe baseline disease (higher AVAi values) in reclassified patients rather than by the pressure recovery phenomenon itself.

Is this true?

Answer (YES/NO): YES